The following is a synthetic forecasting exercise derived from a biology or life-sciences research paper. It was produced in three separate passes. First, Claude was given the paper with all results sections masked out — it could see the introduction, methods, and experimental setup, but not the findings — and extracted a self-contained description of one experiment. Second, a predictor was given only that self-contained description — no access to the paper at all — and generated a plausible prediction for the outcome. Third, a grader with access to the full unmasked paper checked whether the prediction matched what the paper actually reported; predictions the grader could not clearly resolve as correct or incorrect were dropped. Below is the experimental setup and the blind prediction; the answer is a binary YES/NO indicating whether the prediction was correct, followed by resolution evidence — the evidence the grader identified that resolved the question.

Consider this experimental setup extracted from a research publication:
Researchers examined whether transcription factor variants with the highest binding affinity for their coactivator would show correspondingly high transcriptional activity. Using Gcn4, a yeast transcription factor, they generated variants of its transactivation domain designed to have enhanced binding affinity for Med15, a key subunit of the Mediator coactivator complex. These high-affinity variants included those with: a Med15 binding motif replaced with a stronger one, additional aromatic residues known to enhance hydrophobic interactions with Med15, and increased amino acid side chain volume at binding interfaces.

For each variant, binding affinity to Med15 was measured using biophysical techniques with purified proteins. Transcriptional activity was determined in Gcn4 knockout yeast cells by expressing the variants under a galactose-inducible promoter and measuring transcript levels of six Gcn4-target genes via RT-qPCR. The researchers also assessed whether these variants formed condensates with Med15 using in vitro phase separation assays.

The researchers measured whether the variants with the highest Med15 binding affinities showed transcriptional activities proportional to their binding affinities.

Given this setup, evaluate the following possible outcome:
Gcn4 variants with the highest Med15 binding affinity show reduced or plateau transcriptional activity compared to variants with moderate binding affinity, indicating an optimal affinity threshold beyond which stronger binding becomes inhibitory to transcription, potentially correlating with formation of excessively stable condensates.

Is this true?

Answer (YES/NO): YES